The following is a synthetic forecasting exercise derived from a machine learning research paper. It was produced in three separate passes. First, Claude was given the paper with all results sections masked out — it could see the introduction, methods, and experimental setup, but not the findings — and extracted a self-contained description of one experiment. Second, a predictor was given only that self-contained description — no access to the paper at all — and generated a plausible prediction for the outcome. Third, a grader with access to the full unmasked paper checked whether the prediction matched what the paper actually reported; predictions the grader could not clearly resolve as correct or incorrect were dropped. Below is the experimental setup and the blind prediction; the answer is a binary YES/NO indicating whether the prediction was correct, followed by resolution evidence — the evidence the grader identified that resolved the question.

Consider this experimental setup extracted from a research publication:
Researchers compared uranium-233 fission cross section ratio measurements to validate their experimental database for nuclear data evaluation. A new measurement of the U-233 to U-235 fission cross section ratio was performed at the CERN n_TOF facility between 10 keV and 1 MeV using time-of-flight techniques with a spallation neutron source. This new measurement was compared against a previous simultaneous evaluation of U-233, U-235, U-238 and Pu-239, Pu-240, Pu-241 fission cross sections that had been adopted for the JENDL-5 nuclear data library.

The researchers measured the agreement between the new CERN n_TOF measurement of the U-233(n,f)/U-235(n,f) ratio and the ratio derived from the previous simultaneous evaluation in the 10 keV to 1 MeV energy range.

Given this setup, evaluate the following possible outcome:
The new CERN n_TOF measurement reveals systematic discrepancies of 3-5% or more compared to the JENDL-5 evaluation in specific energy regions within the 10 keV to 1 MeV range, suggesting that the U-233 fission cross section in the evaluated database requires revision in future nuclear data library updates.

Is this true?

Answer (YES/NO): NO